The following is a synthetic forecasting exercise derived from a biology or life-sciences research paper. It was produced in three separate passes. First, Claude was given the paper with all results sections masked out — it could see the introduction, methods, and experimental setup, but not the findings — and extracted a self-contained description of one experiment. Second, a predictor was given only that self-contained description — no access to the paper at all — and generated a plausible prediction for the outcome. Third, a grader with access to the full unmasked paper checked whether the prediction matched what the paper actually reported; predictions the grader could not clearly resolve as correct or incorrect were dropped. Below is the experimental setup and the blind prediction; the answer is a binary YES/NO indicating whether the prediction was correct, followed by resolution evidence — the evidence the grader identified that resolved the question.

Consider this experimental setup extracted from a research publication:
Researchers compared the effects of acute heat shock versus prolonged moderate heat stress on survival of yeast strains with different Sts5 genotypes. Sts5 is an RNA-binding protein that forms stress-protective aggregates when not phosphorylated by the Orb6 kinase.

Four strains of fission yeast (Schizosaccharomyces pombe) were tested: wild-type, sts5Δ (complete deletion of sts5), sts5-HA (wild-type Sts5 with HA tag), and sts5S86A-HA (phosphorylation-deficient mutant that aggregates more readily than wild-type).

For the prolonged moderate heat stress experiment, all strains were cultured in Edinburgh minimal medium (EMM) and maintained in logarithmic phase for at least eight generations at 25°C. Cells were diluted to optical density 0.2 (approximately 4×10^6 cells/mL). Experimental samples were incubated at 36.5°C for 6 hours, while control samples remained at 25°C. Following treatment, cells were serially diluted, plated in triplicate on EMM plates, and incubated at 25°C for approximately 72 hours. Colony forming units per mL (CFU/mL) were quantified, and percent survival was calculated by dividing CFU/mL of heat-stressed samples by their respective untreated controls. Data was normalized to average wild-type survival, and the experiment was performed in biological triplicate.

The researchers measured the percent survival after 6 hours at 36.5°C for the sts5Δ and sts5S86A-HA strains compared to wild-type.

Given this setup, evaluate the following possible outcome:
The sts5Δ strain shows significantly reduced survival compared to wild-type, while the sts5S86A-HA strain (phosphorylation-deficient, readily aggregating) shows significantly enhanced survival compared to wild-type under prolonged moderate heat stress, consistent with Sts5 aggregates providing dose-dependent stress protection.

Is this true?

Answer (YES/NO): YES